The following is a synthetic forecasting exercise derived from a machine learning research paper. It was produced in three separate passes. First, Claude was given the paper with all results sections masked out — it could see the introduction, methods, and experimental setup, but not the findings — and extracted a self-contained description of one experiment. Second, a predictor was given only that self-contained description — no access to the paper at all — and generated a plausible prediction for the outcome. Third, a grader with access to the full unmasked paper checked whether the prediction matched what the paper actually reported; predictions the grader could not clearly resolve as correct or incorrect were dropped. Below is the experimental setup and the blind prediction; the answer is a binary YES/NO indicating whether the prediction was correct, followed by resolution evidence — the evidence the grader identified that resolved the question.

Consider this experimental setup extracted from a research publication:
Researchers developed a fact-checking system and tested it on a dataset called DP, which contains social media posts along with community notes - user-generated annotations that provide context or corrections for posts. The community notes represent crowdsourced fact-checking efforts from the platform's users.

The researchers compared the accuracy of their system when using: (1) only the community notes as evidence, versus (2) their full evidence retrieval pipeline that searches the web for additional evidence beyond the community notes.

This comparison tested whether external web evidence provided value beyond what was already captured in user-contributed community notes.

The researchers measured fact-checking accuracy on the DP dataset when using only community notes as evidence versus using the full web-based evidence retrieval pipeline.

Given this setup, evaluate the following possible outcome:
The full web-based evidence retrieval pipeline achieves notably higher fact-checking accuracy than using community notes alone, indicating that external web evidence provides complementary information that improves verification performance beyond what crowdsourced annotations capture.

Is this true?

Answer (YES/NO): YES